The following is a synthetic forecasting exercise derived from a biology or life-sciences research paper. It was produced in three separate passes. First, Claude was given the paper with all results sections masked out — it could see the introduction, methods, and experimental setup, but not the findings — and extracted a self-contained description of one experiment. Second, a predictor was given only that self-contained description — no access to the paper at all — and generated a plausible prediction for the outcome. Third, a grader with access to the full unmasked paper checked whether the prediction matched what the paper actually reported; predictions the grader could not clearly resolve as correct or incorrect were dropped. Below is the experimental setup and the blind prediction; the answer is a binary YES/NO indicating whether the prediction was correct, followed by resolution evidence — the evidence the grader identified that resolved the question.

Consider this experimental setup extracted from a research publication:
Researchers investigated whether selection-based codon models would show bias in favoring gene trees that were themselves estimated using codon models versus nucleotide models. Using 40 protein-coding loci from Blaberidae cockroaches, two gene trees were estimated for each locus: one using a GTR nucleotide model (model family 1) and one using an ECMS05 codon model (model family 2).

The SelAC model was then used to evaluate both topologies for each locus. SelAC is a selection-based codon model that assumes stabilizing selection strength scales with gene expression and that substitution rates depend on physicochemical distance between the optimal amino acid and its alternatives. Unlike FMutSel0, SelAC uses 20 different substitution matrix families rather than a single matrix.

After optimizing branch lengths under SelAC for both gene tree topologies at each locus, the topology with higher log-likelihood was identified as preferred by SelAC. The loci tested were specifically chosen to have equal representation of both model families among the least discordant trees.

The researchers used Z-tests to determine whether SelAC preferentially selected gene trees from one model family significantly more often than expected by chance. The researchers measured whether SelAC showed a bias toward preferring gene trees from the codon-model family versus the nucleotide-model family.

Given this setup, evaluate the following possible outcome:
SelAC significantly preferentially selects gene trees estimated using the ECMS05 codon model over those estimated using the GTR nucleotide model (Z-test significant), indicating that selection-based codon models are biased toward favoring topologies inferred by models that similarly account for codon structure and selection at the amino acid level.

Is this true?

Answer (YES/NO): NO